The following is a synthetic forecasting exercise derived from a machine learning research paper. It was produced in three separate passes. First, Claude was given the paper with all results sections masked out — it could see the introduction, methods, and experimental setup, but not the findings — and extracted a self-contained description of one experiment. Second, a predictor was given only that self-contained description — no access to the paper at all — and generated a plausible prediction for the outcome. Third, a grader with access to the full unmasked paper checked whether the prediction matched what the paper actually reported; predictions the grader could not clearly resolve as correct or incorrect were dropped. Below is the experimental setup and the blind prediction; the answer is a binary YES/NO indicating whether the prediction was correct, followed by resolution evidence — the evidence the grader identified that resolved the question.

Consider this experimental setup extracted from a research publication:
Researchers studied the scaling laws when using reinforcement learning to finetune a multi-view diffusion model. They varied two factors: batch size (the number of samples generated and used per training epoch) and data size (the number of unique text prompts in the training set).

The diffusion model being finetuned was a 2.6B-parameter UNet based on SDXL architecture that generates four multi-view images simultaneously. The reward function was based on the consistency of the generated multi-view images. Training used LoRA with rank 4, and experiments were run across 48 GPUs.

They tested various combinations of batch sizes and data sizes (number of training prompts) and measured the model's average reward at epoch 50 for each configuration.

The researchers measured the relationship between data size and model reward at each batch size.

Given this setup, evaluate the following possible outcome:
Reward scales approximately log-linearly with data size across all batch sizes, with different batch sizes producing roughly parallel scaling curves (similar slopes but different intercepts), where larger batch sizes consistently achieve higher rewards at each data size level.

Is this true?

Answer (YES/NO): NO